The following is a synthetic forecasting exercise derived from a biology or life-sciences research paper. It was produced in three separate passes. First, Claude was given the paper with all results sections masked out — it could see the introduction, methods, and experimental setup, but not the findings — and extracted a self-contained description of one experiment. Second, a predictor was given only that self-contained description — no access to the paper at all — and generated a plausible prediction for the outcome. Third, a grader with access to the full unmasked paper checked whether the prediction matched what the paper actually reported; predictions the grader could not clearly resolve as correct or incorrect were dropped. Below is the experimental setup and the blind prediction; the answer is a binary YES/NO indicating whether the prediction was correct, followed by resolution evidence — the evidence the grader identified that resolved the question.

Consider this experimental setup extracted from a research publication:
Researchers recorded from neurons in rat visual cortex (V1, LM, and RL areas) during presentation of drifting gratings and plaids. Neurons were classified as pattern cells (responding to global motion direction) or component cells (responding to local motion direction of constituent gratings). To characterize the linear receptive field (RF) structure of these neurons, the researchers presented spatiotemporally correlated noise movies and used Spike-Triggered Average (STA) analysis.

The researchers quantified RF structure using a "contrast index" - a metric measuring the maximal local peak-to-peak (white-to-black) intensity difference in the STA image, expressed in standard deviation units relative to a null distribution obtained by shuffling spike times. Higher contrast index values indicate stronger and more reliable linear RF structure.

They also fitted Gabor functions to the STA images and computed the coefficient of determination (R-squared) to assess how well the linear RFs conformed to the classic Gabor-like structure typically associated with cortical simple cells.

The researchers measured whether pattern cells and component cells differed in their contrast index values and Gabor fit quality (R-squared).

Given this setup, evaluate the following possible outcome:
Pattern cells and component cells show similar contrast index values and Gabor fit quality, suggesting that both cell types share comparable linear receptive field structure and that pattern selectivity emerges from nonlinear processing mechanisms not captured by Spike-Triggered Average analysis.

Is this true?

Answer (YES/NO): NO